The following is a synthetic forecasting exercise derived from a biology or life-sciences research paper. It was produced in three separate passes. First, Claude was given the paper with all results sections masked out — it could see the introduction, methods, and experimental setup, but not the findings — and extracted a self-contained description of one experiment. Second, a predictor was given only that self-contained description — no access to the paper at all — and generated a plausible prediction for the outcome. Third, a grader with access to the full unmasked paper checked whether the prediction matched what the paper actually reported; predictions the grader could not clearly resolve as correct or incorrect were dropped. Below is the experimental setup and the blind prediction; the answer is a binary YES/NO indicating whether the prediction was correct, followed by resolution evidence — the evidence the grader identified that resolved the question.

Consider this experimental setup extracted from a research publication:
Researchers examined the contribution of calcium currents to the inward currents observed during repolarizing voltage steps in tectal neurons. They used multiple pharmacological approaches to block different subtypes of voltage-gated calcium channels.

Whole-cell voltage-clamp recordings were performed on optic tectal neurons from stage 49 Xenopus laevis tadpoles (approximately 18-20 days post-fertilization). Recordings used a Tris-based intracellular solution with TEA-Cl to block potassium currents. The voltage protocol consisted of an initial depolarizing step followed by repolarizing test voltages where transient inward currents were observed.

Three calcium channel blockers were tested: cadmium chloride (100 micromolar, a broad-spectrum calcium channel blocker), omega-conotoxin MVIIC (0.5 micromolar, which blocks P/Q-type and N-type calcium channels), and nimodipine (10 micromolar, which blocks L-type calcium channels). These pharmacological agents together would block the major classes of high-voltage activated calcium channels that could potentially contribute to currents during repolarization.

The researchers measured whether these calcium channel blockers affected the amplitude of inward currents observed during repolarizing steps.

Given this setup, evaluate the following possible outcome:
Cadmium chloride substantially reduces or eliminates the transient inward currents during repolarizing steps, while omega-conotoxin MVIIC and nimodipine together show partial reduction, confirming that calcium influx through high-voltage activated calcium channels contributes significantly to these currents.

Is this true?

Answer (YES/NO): NO